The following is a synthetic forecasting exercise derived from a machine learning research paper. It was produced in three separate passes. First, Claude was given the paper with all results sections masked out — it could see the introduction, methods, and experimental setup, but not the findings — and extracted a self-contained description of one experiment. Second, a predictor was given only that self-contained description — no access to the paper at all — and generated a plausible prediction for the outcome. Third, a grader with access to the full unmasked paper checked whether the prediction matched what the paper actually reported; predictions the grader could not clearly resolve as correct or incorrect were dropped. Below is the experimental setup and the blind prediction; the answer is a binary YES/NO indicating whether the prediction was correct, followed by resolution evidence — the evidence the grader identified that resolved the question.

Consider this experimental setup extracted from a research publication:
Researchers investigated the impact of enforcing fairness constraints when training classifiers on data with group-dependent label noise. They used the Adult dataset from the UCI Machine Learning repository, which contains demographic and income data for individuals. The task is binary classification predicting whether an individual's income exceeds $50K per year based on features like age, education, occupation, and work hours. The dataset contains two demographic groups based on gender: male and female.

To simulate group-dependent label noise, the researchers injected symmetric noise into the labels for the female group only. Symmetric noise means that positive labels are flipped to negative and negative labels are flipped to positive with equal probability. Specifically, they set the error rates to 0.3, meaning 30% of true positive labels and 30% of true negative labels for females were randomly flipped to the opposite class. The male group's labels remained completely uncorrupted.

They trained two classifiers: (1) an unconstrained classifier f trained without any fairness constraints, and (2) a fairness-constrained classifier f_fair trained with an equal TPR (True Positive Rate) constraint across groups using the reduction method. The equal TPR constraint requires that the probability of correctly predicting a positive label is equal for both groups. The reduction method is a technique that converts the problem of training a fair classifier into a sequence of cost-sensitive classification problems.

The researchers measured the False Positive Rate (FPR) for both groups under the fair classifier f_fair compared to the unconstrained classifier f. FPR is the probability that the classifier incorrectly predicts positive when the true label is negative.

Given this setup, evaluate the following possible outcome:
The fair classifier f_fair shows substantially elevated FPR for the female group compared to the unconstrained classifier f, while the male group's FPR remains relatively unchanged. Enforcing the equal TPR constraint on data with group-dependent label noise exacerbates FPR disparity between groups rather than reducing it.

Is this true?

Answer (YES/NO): NO